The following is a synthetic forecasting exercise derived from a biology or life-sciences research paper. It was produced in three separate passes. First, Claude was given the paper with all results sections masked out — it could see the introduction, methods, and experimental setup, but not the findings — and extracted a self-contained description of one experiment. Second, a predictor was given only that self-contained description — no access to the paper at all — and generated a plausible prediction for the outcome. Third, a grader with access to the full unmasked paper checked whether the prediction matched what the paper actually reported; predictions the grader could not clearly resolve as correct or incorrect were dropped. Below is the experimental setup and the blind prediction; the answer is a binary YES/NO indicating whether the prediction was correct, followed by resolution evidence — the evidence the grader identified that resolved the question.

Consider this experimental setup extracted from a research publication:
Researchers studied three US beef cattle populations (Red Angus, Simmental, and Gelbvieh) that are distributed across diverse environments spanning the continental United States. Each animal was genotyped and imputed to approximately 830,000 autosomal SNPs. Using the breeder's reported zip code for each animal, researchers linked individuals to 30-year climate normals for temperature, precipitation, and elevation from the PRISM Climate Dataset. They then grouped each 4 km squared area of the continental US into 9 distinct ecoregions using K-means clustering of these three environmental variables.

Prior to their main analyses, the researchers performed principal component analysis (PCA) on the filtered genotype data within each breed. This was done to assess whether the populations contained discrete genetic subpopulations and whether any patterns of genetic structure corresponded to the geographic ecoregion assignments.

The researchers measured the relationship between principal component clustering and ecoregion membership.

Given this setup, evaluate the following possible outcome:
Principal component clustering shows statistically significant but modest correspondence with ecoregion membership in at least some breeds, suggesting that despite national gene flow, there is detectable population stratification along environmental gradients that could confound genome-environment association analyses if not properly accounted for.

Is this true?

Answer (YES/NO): NO